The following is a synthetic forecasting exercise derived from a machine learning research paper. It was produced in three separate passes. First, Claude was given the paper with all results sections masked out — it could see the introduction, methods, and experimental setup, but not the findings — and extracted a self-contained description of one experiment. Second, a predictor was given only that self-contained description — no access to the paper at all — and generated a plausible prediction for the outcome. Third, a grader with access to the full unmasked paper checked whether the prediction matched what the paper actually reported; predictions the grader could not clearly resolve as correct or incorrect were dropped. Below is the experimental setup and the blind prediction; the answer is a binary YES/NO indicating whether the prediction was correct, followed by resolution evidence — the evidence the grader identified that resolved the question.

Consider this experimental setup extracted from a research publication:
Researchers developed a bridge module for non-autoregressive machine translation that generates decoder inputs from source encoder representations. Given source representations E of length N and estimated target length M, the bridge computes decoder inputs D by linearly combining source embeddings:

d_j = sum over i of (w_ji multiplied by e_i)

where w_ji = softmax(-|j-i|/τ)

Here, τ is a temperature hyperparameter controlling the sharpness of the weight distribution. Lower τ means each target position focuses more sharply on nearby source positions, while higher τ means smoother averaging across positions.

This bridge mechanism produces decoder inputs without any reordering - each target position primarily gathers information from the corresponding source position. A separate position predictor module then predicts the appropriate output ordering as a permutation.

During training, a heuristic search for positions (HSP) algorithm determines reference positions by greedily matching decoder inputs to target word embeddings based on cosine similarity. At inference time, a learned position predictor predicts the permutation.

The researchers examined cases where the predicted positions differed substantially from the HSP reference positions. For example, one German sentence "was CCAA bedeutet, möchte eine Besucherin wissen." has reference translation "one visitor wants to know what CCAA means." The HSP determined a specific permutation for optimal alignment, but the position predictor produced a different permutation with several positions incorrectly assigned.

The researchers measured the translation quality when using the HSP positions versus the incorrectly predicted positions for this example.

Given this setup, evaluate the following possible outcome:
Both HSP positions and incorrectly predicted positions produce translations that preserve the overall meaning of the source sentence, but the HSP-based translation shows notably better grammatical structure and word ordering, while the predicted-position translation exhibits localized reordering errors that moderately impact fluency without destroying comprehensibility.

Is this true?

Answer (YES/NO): NO